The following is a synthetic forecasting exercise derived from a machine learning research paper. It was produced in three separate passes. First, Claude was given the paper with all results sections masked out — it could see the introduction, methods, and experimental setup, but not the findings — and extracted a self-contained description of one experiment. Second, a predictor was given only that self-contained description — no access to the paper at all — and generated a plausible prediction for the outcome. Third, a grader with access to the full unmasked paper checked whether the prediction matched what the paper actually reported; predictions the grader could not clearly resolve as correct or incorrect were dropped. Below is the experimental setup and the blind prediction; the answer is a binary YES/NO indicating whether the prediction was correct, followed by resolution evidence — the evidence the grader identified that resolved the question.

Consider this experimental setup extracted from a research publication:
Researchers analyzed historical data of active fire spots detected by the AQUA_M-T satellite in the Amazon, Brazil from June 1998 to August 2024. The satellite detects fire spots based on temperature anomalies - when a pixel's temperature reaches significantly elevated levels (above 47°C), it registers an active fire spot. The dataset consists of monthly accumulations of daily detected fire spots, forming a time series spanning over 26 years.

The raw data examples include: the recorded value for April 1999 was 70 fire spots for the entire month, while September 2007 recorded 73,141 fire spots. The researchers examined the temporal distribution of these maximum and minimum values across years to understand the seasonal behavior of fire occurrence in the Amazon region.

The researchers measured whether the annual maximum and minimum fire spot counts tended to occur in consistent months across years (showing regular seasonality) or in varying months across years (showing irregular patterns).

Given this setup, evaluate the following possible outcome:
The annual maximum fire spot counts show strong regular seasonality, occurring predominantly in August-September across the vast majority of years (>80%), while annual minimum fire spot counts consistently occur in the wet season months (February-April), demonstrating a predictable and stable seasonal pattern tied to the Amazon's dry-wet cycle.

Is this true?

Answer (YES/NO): NO